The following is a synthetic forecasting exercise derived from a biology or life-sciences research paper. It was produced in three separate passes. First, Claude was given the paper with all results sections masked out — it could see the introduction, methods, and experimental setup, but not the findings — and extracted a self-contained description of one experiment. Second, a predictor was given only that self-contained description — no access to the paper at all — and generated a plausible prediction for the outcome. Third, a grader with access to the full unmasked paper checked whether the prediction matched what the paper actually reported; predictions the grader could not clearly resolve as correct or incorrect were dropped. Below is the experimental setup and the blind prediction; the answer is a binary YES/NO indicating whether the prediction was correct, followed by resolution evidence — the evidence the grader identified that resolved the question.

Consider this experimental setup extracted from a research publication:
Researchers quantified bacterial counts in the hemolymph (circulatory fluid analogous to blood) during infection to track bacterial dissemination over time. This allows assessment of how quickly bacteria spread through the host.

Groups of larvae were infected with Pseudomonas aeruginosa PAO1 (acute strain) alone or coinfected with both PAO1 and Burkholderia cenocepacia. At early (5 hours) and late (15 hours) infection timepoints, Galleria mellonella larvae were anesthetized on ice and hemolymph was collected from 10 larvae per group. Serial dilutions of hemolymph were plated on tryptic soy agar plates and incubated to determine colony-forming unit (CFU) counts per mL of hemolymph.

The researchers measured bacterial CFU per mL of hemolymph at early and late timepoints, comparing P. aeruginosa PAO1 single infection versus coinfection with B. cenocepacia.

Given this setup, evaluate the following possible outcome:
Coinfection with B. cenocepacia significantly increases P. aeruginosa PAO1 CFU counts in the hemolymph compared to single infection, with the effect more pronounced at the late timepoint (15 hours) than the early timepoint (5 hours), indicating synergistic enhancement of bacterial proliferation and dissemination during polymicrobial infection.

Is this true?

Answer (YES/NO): NO